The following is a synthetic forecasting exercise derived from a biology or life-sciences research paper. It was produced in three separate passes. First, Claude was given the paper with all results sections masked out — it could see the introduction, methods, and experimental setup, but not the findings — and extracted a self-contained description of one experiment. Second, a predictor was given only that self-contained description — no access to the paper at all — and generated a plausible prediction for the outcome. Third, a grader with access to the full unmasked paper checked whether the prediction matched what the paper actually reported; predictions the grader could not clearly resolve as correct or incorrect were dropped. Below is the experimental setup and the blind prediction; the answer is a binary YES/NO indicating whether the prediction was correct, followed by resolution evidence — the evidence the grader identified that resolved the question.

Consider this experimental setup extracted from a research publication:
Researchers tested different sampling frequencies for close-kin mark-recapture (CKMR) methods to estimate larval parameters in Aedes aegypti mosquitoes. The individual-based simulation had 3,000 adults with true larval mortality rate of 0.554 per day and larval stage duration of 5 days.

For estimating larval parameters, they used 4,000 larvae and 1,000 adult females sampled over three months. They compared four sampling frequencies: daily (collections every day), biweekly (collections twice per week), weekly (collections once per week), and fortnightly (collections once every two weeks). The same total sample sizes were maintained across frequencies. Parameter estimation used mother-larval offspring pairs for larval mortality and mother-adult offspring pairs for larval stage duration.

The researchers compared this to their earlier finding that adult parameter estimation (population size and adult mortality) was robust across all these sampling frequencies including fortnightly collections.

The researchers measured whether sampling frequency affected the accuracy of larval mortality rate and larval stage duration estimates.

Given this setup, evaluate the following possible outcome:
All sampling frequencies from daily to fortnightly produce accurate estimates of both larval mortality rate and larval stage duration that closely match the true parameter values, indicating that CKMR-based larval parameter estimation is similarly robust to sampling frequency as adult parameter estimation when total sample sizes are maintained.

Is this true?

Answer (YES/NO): NO